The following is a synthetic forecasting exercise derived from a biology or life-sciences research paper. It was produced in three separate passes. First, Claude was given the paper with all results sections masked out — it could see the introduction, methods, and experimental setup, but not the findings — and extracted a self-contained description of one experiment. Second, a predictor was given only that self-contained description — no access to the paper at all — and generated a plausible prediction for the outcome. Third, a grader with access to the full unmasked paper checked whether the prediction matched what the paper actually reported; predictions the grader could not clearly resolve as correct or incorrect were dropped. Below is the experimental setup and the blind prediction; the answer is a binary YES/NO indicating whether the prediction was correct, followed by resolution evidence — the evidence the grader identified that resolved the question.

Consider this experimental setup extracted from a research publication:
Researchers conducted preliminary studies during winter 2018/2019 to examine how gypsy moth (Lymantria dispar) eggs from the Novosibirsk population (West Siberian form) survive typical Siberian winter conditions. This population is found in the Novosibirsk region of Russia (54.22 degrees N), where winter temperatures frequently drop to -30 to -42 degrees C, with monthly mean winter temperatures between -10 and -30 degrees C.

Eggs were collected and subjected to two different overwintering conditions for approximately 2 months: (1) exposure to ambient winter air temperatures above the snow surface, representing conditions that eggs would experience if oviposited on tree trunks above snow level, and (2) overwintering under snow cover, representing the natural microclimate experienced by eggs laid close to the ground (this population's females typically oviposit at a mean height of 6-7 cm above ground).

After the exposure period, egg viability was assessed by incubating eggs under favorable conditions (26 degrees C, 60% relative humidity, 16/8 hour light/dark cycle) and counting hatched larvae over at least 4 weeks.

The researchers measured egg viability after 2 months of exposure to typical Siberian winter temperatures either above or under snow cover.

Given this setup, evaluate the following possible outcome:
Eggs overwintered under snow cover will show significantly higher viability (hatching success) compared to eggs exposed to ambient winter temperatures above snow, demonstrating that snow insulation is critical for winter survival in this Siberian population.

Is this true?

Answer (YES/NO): YES